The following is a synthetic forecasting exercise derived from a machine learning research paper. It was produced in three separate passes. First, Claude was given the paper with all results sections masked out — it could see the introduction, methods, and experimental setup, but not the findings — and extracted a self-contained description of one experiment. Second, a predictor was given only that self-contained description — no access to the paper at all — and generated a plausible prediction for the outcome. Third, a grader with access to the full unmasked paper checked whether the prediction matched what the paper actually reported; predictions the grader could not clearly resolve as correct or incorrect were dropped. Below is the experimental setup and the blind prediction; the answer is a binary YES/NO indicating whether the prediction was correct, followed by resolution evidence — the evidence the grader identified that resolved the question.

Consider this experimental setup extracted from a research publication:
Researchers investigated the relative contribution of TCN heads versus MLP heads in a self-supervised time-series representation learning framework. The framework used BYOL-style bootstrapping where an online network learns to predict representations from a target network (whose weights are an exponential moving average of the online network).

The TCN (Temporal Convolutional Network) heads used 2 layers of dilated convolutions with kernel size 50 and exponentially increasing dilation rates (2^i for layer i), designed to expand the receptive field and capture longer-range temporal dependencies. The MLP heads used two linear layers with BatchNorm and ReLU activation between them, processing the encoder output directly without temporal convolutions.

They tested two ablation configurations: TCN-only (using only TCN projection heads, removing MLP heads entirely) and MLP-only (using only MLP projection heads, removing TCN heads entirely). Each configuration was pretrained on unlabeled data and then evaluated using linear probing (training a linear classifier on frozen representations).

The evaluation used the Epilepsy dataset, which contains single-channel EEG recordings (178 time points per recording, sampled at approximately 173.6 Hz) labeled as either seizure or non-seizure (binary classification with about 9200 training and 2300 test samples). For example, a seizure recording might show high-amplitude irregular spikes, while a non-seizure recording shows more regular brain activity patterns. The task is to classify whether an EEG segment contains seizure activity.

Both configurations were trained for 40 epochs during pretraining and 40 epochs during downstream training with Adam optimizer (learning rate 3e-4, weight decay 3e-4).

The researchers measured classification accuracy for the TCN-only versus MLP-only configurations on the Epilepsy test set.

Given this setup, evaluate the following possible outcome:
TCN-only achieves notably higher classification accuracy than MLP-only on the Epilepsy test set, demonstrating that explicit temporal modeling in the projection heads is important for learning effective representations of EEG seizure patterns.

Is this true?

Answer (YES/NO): YES